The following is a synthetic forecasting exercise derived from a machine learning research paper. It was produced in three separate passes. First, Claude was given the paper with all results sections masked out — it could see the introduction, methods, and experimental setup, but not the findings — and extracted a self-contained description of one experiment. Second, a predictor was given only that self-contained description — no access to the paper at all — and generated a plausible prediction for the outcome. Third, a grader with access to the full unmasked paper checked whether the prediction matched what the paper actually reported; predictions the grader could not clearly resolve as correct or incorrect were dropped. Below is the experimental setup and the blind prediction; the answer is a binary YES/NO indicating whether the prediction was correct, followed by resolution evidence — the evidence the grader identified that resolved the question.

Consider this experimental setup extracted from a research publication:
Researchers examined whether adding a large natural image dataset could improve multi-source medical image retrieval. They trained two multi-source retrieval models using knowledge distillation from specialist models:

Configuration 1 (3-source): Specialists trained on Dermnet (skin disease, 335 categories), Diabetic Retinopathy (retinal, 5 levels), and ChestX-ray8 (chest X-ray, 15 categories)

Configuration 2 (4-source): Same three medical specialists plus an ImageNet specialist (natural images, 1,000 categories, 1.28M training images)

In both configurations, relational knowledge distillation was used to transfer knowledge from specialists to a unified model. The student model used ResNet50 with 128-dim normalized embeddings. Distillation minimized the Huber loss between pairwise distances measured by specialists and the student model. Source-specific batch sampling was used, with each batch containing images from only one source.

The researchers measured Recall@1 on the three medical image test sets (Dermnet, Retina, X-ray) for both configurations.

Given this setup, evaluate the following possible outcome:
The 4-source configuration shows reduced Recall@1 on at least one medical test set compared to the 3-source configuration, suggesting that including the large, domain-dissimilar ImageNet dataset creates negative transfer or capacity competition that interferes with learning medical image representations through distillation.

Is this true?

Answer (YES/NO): YES